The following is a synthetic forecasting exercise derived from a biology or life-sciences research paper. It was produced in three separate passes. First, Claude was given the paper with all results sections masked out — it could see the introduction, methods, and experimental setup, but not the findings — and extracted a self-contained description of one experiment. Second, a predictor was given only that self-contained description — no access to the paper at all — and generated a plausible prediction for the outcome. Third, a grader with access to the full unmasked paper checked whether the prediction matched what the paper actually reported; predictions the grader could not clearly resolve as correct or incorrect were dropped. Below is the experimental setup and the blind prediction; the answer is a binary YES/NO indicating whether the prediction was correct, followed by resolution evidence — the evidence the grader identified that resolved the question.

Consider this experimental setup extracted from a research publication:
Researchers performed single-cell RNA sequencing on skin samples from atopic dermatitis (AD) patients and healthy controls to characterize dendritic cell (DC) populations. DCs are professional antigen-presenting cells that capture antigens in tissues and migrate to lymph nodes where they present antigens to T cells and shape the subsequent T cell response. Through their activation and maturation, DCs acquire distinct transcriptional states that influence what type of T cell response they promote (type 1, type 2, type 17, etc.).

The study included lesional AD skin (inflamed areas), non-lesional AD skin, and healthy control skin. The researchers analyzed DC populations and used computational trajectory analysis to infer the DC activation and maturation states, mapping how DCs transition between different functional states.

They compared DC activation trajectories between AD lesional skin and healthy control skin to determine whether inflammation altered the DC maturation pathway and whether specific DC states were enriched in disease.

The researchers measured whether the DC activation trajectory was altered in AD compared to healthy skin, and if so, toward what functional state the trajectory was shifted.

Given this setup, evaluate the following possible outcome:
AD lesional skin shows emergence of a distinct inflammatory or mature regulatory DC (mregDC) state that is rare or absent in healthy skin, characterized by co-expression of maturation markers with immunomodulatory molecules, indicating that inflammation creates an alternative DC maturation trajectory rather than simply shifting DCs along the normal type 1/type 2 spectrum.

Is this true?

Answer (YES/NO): NO